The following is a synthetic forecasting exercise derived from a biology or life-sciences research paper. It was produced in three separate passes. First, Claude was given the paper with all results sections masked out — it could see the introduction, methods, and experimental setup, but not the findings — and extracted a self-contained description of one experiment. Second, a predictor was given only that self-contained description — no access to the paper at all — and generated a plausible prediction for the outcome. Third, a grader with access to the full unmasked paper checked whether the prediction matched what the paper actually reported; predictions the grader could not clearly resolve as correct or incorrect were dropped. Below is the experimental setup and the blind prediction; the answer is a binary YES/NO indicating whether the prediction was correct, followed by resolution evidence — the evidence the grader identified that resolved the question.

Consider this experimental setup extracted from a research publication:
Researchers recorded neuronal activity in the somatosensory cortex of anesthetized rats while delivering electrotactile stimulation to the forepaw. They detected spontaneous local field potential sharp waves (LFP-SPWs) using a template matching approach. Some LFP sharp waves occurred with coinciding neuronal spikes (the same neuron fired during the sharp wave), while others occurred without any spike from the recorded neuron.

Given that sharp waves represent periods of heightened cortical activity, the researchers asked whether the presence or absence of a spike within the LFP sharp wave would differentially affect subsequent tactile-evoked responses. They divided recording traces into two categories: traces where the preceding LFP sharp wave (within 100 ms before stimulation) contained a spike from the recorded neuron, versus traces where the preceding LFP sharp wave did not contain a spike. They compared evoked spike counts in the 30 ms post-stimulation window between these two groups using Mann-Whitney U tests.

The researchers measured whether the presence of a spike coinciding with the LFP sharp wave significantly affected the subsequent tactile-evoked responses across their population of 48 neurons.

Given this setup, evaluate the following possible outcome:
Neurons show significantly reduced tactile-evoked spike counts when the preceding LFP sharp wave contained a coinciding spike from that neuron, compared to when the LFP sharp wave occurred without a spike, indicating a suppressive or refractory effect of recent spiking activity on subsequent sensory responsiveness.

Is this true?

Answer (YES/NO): NO